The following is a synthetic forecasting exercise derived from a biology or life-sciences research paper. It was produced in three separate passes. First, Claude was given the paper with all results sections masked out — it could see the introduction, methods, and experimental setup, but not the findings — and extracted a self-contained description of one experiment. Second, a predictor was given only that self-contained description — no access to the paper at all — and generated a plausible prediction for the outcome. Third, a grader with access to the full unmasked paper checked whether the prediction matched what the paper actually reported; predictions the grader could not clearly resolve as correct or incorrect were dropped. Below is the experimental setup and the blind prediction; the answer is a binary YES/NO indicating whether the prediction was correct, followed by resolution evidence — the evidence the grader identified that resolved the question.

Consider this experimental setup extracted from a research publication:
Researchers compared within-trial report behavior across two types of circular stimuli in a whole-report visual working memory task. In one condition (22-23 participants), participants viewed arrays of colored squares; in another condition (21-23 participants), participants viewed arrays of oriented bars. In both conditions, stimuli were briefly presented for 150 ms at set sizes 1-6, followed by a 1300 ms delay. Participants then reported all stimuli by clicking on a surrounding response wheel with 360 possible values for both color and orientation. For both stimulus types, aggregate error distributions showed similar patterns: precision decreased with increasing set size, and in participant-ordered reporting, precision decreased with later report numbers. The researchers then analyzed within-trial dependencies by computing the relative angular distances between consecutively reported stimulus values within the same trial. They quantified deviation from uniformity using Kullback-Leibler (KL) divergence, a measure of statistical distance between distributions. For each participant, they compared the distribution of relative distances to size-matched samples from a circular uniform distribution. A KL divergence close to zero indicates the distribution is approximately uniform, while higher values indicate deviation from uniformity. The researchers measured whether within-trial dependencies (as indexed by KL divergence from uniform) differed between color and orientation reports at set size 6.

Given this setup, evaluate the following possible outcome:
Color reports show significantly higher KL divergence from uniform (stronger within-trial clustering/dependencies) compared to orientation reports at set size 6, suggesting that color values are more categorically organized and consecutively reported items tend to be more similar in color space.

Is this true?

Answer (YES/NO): YES